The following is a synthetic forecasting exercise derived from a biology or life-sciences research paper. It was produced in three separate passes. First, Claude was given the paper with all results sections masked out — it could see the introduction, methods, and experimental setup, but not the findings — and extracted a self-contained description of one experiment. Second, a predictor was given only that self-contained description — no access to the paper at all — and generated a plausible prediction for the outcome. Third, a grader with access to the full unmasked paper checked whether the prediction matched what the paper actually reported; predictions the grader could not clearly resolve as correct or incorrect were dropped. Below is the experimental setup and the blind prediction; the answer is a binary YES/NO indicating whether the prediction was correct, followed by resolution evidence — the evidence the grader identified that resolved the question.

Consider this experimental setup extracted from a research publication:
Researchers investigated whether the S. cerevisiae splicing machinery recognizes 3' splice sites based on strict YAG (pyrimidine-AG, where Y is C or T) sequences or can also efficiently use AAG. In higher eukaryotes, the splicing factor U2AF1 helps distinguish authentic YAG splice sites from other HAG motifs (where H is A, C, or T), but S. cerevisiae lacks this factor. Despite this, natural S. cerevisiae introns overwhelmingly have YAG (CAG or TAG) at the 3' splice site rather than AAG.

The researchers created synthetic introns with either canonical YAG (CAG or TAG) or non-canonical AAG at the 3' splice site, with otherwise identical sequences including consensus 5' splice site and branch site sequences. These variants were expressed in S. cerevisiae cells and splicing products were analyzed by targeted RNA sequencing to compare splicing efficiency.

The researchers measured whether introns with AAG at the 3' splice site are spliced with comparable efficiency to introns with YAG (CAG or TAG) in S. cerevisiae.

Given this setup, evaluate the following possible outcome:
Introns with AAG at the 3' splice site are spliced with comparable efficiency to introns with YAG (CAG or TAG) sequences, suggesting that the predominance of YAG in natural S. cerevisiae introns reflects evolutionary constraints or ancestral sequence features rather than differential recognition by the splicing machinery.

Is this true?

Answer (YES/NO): YES